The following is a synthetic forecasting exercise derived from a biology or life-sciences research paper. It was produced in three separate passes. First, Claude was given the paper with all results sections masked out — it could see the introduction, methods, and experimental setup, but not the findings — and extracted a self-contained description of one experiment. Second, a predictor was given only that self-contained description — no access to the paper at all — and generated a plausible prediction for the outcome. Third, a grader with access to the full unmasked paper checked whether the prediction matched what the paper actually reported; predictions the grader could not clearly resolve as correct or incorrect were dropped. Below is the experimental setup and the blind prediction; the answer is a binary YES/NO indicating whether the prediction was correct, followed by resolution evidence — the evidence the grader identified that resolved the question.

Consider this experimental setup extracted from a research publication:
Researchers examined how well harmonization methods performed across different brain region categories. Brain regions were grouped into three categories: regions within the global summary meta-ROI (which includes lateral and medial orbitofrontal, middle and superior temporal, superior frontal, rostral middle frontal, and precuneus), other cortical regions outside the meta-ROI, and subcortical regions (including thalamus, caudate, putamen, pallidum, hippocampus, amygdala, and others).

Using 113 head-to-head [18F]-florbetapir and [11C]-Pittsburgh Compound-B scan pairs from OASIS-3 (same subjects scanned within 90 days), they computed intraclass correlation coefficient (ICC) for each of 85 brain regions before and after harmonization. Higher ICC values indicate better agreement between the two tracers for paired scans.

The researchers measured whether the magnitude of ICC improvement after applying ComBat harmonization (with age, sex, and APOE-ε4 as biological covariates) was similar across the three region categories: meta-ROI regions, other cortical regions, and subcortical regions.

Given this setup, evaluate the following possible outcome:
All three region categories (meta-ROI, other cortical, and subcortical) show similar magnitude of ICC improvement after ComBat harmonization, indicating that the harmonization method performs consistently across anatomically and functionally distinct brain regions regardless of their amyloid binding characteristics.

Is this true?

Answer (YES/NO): NO